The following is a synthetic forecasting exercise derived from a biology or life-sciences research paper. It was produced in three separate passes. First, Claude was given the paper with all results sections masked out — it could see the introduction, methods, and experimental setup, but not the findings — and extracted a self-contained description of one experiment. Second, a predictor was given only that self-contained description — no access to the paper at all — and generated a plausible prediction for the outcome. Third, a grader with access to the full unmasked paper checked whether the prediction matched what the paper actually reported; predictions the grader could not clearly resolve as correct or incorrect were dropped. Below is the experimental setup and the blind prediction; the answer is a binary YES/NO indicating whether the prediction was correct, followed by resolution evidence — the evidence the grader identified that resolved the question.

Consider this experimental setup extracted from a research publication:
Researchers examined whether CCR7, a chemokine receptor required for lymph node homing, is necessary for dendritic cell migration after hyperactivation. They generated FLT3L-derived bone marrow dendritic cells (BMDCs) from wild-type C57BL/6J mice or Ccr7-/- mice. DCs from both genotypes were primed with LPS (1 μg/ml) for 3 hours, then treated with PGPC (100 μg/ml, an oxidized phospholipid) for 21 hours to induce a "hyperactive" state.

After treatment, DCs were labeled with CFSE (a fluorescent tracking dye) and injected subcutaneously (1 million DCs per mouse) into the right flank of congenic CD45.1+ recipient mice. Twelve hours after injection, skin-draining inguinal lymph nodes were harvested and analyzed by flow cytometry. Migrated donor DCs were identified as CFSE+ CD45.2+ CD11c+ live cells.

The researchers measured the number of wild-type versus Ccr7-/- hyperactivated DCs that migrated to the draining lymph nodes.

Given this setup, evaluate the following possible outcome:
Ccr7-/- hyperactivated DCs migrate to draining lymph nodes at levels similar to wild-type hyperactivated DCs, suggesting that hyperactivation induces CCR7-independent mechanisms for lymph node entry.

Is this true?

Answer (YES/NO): NO